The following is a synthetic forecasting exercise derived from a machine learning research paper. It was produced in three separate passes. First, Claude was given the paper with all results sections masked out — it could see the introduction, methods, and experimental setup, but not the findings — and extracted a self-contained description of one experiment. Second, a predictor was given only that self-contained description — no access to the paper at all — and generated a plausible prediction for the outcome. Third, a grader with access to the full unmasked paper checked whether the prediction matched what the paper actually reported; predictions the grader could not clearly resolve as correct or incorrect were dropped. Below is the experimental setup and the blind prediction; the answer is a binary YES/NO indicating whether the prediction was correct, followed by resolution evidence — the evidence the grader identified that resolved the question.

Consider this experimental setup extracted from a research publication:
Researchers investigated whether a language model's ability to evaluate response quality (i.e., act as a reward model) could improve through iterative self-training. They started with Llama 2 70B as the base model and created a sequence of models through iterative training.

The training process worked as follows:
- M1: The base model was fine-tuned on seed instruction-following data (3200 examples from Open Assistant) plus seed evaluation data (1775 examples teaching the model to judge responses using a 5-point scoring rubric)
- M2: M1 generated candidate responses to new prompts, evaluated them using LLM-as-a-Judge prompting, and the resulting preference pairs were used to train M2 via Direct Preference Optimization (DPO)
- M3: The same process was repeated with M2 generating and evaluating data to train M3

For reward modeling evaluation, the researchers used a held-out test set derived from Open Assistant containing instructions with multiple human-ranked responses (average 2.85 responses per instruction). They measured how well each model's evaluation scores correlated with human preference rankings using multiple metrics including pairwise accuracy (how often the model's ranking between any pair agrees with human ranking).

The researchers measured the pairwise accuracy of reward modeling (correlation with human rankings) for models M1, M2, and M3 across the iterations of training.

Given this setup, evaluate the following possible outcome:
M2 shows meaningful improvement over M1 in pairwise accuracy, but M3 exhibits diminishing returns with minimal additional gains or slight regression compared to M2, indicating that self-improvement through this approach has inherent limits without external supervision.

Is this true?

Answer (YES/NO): NO